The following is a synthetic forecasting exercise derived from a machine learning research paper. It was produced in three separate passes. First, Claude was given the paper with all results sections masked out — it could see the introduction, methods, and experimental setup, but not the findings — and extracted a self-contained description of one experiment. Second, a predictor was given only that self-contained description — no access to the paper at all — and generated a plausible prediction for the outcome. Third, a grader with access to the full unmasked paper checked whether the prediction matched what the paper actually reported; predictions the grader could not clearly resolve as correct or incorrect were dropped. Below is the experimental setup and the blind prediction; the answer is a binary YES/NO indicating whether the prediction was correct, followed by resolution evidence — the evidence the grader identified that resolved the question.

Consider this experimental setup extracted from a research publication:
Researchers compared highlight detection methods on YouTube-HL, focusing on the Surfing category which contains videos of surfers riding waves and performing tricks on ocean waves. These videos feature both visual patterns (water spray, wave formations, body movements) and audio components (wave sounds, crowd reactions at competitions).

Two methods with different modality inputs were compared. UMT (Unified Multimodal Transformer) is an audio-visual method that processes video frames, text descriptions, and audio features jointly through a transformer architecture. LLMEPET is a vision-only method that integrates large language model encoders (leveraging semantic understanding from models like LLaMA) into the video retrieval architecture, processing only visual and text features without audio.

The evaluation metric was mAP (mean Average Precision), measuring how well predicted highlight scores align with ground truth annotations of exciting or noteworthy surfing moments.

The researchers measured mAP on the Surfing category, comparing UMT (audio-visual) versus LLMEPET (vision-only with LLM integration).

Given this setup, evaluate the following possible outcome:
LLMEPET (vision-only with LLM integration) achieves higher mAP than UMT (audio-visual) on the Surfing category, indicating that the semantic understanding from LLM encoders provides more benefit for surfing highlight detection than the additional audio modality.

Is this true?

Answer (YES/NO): NO